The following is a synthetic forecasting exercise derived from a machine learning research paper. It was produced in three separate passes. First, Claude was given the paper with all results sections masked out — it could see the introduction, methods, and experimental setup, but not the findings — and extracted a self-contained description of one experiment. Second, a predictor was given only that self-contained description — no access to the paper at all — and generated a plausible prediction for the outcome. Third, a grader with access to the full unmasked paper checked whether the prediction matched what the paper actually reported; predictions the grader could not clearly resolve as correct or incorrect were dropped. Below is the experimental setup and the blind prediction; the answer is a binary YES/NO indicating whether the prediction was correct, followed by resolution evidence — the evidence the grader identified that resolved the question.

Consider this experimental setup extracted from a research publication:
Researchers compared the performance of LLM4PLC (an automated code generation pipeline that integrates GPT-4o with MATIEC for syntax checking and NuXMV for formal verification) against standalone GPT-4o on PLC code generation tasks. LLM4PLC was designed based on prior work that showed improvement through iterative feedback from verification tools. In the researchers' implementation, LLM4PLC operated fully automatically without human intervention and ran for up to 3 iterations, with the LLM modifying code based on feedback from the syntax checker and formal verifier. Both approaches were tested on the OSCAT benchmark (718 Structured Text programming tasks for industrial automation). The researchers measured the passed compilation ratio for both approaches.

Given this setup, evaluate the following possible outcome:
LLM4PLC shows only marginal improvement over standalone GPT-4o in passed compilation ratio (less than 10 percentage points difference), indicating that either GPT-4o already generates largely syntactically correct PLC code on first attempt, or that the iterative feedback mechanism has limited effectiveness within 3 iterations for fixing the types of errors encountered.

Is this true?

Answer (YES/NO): NO